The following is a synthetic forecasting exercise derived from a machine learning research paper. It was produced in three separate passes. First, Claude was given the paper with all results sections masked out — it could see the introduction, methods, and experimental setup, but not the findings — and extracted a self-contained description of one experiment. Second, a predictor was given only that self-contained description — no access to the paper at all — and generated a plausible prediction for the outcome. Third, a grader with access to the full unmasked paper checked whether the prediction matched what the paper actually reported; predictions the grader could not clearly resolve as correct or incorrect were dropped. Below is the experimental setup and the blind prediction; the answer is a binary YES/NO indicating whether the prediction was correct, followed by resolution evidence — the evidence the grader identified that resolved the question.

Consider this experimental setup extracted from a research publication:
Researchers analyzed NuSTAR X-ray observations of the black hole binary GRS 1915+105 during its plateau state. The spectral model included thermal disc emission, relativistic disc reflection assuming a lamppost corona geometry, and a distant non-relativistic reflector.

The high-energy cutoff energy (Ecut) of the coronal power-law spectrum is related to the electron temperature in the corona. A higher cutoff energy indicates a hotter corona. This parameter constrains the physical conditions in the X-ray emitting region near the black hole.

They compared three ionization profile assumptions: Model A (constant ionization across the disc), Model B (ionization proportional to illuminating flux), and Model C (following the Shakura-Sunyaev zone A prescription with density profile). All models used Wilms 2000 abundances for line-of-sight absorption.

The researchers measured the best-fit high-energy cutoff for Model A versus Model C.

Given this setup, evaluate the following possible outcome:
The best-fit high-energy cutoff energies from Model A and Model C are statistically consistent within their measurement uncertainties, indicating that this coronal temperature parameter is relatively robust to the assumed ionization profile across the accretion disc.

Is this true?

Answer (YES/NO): NO